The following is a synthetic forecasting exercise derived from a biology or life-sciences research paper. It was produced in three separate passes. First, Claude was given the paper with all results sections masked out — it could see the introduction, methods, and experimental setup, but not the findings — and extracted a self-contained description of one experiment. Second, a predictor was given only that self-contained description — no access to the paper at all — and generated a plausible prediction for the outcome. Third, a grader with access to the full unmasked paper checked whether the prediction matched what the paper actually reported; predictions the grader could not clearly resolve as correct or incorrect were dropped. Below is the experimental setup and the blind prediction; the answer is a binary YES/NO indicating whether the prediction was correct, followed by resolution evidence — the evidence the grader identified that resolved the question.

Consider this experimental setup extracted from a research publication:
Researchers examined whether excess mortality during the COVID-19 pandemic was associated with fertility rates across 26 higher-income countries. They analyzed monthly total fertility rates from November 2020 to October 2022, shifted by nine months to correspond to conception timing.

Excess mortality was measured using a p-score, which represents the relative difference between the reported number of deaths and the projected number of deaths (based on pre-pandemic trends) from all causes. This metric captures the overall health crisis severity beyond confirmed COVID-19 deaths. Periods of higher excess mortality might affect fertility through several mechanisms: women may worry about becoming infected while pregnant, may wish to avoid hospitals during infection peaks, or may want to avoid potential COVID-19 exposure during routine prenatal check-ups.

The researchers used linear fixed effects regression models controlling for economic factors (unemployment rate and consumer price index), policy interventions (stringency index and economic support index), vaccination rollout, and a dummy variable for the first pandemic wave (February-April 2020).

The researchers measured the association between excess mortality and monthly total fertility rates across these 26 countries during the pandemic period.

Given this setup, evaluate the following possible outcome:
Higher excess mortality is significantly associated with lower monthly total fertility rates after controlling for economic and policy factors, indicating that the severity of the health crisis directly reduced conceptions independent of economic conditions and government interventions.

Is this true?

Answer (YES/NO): YES